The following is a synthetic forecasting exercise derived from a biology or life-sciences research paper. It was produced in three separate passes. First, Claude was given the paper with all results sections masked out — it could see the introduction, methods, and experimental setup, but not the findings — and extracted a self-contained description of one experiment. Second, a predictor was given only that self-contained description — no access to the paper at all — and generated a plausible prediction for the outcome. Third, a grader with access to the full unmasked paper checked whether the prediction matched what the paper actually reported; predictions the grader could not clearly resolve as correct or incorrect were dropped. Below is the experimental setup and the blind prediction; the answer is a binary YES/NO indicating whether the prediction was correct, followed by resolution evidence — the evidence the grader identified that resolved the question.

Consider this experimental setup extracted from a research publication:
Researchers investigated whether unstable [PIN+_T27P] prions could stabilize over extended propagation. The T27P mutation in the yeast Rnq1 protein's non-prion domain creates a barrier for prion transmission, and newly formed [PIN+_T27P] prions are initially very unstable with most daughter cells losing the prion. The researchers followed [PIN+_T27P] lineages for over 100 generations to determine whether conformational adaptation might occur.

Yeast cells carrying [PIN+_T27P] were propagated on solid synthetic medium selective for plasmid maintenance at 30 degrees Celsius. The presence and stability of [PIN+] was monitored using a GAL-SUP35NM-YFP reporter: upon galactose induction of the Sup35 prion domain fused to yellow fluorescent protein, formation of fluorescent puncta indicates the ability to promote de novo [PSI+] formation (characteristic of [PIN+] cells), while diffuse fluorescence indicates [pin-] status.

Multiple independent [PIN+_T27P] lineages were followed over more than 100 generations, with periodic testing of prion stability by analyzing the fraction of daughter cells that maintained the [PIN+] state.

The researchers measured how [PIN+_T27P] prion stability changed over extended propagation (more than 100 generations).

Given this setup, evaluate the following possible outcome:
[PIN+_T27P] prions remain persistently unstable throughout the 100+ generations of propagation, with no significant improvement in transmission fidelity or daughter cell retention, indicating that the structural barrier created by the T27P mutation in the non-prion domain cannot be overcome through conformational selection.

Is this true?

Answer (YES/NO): NO